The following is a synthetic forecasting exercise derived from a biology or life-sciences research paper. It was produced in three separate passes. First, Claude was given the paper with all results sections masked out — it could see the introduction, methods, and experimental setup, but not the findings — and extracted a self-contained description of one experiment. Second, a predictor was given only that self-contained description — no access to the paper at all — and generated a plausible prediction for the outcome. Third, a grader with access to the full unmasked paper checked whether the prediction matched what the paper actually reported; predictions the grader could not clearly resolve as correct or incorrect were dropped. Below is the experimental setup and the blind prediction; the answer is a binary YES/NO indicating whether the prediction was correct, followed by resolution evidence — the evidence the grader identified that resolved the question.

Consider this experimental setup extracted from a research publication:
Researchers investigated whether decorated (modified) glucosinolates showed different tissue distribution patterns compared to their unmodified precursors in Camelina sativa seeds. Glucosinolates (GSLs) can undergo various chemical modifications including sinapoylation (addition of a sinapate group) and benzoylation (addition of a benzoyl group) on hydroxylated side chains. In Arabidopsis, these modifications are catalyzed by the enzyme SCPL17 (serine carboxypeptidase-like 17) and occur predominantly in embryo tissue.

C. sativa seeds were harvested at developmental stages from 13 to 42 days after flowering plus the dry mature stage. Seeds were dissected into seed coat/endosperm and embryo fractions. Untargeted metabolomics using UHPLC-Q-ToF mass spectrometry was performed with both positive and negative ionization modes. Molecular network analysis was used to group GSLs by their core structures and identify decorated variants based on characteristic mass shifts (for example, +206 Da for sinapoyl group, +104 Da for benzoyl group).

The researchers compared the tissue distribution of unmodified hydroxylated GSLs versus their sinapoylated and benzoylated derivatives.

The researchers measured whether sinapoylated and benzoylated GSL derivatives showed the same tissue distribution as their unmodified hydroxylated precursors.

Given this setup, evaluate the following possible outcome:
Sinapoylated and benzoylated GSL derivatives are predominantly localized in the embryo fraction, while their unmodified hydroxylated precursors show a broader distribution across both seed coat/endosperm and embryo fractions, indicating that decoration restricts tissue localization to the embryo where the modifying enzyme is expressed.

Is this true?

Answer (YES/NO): NO